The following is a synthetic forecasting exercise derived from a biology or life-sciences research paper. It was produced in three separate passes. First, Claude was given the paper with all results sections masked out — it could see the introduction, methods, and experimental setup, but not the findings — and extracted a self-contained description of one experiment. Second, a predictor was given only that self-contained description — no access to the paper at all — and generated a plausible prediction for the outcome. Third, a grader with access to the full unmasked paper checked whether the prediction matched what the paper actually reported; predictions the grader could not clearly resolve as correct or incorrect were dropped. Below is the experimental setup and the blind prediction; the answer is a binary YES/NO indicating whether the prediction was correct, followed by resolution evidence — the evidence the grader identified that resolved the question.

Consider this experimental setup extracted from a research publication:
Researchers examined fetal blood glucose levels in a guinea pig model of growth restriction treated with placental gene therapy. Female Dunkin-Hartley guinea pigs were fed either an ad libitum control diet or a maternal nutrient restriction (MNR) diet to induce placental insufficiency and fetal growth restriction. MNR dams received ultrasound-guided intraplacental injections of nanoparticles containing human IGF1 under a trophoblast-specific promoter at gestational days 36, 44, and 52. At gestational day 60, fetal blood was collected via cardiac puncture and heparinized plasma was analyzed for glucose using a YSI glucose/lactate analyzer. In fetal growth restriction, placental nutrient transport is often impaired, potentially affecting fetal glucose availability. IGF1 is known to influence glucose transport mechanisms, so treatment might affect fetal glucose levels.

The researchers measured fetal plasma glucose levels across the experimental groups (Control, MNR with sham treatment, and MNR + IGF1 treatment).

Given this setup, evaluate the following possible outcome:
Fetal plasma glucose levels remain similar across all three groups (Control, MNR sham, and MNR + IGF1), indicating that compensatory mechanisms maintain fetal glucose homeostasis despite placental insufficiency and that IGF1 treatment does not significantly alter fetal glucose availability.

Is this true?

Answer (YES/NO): NO